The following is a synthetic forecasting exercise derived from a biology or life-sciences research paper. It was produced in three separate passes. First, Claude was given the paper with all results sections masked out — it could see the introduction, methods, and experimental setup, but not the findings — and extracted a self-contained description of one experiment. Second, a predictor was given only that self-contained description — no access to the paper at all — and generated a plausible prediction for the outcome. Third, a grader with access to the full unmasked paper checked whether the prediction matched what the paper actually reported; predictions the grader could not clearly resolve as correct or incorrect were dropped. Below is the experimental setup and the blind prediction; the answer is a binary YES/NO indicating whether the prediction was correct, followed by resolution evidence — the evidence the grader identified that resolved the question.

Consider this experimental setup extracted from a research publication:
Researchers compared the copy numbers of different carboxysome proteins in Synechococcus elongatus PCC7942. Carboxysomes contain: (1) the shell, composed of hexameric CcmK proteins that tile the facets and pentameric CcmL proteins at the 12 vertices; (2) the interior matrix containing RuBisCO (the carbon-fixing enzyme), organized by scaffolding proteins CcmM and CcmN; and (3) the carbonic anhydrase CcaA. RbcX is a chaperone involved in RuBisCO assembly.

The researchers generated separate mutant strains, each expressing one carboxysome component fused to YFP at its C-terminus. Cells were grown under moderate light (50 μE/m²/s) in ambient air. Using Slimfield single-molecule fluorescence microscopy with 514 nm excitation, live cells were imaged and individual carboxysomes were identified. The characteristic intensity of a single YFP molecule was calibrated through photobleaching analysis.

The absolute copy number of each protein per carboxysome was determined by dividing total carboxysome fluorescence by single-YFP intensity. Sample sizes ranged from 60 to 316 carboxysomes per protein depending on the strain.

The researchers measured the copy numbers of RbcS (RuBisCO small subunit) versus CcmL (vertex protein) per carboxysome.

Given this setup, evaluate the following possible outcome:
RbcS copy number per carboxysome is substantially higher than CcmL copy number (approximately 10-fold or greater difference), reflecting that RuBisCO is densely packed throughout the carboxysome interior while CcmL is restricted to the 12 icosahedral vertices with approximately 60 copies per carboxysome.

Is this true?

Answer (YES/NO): NO